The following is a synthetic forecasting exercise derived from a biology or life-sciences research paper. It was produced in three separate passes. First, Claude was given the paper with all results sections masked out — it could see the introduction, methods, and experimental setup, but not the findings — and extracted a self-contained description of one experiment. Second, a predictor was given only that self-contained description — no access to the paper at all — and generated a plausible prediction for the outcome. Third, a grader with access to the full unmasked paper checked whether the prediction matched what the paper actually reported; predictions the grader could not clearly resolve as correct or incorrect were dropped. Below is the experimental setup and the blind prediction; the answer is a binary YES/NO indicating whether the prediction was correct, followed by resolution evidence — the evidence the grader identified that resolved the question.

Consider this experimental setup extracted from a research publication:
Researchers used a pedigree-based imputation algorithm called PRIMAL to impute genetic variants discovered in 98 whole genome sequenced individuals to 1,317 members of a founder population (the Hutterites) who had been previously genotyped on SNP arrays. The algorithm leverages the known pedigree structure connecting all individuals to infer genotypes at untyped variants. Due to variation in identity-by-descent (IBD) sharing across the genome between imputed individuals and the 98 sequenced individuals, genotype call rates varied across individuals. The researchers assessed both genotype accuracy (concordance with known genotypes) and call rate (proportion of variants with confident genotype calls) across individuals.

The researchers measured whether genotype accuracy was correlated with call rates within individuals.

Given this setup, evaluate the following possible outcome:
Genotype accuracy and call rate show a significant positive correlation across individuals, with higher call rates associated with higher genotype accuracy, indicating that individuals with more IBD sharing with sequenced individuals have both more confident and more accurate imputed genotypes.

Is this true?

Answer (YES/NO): NO